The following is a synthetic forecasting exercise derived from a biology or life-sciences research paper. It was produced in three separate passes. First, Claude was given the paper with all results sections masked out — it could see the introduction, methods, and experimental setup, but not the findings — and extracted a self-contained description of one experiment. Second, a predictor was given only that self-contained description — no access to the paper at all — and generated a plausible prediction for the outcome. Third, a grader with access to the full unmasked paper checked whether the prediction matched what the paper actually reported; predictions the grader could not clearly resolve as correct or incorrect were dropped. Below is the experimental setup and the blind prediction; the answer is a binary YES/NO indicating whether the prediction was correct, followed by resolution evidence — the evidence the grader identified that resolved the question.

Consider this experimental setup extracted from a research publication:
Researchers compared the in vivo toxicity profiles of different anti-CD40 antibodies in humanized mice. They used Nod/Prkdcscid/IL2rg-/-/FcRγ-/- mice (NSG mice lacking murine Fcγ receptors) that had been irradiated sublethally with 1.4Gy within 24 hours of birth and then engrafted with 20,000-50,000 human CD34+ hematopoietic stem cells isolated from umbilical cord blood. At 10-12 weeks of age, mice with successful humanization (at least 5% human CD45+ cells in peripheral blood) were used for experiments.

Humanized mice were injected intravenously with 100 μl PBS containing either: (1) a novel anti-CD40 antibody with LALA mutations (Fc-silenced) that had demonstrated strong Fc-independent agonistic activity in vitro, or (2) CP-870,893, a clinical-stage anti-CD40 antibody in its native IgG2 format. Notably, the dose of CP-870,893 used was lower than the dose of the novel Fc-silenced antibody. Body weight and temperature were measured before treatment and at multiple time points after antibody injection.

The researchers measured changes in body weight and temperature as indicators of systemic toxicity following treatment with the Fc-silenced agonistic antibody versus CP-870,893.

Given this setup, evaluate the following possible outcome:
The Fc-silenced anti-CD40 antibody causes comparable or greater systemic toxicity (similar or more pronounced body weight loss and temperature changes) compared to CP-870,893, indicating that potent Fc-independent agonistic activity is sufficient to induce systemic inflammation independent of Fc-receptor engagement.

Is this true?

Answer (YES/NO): NO